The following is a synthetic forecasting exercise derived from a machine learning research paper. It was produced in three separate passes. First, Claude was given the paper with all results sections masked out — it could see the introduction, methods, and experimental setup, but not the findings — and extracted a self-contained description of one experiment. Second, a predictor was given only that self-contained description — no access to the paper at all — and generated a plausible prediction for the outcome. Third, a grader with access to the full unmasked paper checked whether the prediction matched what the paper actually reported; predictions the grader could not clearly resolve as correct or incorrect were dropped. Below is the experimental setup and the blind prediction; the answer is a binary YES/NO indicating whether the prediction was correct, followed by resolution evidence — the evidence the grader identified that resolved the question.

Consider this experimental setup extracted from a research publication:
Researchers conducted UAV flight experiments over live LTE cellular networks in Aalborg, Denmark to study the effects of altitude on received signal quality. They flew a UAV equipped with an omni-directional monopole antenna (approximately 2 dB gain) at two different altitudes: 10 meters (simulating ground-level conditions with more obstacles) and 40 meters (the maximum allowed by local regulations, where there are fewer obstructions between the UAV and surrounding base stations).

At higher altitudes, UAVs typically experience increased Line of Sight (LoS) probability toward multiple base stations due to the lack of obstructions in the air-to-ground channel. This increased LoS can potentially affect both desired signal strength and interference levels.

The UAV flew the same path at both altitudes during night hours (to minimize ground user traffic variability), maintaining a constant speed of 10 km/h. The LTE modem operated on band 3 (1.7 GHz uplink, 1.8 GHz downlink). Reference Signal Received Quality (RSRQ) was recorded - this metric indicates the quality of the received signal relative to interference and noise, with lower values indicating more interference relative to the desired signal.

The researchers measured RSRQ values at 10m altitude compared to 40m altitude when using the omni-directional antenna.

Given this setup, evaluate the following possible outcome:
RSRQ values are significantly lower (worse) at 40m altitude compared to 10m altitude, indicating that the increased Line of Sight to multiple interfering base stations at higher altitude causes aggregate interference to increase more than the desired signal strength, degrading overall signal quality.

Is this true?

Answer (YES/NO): YES